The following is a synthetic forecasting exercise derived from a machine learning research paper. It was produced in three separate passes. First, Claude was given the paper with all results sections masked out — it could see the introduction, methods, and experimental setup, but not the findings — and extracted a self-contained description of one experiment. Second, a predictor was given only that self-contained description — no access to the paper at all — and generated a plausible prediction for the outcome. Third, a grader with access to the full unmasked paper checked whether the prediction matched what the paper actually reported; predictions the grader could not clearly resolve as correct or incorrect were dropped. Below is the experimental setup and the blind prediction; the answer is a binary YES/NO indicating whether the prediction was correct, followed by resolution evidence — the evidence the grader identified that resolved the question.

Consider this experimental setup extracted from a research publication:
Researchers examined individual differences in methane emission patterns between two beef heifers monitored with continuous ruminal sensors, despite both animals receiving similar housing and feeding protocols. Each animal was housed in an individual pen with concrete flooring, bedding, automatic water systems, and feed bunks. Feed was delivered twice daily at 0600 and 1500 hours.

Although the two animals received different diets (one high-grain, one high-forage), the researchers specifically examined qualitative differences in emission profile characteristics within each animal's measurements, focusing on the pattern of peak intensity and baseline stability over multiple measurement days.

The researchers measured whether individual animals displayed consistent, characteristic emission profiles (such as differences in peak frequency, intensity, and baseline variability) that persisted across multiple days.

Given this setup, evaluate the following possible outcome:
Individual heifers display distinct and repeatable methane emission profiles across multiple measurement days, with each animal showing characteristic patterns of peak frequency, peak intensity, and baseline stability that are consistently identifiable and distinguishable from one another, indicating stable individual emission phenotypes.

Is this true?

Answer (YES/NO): YES